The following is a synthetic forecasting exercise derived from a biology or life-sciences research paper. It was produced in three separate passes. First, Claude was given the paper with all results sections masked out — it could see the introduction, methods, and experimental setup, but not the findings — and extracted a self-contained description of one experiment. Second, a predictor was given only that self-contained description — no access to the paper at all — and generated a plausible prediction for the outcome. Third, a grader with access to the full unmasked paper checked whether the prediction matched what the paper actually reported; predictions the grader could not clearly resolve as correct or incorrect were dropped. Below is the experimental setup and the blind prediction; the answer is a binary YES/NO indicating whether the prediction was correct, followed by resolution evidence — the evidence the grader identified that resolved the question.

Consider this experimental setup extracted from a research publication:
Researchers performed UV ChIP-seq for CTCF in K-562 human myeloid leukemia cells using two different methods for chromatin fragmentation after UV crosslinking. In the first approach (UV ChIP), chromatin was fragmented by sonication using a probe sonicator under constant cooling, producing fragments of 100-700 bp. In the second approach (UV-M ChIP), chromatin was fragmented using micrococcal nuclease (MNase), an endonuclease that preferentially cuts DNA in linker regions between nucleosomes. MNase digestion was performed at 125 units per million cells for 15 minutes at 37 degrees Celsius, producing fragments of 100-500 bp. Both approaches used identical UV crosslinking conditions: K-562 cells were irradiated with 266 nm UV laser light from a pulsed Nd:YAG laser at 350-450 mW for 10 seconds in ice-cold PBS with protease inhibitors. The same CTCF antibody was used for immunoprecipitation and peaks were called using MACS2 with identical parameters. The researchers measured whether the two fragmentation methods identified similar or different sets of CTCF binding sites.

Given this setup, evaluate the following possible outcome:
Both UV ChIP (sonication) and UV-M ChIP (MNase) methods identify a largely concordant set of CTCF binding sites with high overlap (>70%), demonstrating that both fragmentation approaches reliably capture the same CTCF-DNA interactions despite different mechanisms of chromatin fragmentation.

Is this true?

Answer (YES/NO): NO